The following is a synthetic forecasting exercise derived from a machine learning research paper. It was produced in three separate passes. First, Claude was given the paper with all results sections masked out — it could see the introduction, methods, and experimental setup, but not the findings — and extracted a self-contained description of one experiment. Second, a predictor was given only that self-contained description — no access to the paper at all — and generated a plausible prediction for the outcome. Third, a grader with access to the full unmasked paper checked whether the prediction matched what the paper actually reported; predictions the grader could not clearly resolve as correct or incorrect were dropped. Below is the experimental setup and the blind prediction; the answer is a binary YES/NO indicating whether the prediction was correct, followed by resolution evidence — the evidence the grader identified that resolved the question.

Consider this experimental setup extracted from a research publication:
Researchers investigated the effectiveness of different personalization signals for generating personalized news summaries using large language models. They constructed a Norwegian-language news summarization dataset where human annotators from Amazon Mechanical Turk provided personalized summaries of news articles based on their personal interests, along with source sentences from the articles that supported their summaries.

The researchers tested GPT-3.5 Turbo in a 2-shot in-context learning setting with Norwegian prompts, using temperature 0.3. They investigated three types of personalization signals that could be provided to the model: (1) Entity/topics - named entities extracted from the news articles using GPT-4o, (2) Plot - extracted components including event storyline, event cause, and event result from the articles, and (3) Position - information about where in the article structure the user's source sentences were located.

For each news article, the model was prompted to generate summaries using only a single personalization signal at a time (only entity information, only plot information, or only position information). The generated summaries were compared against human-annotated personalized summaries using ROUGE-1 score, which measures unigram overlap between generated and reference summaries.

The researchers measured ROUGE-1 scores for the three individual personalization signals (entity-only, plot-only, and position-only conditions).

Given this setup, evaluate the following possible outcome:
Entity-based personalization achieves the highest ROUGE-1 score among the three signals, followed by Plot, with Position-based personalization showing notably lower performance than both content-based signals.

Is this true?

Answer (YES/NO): NO